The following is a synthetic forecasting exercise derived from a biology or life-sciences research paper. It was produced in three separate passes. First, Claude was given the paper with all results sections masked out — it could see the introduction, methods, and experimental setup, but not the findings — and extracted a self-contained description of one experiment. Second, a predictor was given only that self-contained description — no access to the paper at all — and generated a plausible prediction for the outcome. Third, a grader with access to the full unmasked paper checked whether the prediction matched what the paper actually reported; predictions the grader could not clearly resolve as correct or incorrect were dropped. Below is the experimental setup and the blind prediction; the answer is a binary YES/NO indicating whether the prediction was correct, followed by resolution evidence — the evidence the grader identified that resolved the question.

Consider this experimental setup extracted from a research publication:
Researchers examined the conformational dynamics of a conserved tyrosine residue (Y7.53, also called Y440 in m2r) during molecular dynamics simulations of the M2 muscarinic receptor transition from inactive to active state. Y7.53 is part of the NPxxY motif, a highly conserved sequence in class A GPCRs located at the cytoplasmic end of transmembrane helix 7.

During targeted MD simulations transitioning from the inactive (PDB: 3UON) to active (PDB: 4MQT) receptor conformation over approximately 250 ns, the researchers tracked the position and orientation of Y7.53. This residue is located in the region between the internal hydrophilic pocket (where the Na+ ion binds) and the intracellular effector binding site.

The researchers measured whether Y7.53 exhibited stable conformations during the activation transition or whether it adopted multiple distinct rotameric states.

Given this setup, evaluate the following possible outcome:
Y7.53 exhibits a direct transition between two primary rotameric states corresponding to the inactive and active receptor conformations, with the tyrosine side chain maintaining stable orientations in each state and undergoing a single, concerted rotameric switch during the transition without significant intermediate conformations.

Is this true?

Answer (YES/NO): YES